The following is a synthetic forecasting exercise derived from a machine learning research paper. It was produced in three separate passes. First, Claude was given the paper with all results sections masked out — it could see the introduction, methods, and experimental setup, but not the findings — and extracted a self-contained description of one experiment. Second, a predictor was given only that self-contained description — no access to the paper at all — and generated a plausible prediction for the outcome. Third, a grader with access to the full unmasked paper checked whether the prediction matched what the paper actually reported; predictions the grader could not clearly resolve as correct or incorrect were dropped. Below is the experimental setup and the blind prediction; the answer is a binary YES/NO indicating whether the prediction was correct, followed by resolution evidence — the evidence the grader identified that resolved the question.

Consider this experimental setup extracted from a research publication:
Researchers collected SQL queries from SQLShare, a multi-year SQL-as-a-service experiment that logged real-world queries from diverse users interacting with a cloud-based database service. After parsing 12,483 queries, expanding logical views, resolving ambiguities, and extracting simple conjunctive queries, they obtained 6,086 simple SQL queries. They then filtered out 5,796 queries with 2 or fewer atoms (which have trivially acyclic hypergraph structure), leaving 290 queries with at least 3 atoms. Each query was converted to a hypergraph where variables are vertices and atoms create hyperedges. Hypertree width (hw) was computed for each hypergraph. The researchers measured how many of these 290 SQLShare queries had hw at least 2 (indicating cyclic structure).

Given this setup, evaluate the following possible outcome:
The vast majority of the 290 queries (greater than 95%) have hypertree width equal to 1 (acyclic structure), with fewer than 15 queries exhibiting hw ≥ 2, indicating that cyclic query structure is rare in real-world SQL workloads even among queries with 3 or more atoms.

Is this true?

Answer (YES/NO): YES